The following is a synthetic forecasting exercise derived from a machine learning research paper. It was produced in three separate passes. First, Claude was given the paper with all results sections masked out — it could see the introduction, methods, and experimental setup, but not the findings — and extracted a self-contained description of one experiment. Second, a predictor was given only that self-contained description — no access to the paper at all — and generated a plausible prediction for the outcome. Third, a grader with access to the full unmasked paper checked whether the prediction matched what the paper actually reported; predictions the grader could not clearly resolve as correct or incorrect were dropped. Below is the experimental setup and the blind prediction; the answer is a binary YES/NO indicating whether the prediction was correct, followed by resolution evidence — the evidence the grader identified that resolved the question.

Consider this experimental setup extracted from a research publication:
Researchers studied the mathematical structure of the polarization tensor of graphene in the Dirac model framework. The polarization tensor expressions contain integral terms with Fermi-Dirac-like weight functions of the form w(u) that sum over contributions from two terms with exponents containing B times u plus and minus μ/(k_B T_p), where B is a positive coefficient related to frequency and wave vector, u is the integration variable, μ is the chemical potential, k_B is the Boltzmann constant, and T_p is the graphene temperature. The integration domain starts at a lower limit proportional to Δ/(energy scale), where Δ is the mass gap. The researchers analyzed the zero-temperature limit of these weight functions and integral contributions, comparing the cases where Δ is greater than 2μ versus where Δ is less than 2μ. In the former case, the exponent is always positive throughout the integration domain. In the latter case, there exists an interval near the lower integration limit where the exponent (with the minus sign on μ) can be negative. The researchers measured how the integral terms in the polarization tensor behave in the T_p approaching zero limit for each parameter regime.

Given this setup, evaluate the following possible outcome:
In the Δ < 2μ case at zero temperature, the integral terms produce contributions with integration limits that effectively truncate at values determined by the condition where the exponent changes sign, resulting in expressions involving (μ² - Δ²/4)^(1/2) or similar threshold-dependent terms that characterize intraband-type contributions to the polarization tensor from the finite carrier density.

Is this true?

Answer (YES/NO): NO